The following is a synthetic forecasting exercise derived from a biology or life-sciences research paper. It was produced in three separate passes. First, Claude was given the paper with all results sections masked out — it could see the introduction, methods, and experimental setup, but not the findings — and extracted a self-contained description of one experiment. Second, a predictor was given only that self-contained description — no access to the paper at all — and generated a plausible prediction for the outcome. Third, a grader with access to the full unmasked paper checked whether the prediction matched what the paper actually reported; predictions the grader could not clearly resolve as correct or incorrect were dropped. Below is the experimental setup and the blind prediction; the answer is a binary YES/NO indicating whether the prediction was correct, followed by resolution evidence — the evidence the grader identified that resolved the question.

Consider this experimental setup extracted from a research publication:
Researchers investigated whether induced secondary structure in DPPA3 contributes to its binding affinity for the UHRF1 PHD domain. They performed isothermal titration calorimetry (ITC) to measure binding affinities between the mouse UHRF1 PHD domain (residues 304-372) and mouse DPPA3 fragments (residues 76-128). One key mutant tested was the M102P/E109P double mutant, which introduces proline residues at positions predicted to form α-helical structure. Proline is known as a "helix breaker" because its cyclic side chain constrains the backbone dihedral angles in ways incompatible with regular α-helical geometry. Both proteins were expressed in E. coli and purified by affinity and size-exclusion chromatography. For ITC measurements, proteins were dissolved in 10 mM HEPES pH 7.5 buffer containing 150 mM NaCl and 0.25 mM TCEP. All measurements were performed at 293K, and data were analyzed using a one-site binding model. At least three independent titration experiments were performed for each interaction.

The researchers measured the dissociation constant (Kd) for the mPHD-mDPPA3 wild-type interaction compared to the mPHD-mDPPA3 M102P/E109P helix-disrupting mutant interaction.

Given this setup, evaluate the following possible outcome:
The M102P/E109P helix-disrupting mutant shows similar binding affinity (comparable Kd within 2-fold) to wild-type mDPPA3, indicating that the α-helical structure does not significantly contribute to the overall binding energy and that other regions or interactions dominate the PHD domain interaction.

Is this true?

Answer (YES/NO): NO